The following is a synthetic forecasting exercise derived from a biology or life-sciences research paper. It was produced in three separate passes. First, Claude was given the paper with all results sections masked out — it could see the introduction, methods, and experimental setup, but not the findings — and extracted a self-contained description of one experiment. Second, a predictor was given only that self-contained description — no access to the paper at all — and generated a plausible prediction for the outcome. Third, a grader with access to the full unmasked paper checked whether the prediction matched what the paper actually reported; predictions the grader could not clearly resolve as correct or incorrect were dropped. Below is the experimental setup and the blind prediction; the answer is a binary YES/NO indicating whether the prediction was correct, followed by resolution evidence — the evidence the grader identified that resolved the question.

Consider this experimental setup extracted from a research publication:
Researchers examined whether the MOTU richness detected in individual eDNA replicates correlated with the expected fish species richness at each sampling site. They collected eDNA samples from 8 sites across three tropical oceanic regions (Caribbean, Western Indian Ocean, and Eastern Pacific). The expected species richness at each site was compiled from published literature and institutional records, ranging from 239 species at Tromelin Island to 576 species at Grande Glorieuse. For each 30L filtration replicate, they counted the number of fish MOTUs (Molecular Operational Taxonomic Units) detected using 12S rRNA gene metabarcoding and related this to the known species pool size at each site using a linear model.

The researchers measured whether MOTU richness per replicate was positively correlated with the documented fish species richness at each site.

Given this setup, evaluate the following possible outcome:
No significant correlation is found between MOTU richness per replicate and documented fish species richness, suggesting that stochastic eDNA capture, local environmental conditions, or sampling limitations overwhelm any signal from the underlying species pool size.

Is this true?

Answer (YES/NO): NO